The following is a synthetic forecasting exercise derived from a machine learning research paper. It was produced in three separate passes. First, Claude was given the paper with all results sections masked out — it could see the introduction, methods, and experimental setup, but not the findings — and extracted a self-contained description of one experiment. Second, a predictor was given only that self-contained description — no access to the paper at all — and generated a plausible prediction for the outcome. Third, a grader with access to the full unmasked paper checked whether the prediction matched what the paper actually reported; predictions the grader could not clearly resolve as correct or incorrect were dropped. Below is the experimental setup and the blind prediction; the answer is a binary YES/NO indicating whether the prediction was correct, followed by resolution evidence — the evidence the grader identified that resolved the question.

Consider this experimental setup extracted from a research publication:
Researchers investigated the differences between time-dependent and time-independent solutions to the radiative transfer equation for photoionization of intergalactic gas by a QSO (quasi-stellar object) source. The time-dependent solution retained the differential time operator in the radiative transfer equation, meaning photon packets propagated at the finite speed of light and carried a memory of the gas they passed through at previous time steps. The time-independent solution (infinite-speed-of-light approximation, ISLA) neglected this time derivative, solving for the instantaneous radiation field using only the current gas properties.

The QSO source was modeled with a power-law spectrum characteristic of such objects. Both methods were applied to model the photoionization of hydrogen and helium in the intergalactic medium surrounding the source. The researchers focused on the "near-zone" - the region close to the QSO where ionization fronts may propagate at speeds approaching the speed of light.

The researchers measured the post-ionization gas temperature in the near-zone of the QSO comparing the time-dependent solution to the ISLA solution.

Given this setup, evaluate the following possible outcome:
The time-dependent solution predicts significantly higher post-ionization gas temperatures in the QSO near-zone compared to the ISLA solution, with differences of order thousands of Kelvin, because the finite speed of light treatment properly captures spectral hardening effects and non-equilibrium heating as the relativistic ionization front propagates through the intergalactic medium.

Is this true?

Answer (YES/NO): NO